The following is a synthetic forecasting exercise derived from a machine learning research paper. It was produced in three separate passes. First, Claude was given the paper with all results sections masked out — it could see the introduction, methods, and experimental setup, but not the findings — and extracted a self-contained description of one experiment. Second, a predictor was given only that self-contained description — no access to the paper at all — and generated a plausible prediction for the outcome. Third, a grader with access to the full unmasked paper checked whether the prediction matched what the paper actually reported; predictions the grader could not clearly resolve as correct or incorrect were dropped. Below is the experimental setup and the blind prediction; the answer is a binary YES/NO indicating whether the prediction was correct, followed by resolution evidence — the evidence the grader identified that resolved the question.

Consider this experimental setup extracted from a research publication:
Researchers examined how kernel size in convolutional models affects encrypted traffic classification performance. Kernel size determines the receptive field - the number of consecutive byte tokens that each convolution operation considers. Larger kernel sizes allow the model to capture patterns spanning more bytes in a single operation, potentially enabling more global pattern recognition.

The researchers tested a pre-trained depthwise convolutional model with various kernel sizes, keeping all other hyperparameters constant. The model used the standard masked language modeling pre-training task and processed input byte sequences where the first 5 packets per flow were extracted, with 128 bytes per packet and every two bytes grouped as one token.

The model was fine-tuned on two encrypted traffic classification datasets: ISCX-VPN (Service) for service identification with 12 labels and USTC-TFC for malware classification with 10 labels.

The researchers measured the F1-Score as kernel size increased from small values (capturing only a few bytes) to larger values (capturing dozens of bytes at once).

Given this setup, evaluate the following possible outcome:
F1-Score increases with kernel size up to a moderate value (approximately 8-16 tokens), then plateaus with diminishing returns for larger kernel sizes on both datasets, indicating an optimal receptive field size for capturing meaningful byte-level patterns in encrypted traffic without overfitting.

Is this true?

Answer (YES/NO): NO